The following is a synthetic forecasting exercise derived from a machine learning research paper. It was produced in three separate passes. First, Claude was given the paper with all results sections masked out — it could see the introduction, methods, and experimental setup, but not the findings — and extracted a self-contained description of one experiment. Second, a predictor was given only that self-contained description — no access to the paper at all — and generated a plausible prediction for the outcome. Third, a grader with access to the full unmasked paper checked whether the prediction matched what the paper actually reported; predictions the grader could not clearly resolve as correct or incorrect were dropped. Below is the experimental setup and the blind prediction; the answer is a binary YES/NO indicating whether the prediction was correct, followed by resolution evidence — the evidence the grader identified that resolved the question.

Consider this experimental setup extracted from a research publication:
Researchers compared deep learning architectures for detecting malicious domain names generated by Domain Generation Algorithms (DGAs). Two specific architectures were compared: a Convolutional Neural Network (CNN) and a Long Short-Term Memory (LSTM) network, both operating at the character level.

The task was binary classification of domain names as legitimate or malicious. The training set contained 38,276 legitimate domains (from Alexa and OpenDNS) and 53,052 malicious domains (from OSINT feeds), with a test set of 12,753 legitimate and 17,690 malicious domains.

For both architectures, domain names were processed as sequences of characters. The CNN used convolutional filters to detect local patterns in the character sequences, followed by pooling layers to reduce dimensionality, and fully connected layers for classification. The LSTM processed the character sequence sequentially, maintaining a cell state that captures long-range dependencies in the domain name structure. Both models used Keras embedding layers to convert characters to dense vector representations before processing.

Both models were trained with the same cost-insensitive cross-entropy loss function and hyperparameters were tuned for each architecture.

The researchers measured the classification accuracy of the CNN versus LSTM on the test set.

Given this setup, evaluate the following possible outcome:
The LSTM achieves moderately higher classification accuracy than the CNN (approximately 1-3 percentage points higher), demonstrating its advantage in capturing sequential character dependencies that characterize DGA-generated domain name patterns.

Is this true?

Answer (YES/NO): NO